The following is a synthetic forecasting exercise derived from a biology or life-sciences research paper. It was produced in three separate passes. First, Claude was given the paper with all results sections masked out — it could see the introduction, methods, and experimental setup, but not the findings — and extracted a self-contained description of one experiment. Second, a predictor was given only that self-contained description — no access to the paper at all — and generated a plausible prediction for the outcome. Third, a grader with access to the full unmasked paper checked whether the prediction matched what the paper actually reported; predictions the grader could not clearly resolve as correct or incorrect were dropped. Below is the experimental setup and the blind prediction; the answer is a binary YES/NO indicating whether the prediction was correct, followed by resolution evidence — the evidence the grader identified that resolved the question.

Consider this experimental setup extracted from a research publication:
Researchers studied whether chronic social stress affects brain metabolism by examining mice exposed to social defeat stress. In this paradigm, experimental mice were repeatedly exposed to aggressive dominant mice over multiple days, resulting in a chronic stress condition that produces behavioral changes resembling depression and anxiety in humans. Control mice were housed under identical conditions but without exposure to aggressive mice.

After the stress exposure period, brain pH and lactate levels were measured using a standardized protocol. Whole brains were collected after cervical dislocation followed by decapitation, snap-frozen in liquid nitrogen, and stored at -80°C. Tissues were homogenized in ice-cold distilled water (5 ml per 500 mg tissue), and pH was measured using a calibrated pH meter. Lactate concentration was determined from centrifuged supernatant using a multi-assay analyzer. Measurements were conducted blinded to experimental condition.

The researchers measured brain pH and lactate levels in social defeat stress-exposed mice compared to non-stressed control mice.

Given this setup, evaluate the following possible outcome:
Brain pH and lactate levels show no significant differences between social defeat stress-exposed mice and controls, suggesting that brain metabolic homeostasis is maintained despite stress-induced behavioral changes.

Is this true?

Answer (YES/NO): NO